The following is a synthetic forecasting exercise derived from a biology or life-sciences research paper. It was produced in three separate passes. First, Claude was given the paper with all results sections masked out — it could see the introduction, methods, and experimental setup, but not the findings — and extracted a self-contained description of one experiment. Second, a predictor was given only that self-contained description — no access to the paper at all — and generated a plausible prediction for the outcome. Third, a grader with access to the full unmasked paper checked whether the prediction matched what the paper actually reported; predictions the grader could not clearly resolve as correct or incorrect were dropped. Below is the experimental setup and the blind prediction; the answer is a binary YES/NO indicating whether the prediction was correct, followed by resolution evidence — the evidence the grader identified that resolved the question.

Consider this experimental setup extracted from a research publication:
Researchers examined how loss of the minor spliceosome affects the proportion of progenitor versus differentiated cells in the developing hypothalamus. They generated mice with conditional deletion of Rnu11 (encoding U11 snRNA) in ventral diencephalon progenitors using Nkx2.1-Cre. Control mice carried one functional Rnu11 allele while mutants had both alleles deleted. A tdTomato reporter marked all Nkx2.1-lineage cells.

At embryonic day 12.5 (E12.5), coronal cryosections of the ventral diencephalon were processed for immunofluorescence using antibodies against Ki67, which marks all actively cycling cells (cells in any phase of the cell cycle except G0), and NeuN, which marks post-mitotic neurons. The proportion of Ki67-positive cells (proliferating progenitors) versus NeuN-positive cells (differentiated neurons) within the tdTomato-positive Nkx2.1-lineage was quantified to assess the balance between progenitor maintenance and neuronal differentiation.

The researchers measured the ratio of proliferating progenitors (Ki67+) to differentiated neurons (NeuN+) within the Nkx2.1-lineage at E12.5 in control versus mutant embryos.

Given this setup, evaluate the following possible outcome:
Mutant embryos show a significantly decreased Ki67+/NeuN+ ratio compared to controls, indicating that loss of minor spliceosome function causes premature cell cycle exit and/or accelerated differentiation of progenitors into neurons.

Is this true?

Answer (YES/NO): YES